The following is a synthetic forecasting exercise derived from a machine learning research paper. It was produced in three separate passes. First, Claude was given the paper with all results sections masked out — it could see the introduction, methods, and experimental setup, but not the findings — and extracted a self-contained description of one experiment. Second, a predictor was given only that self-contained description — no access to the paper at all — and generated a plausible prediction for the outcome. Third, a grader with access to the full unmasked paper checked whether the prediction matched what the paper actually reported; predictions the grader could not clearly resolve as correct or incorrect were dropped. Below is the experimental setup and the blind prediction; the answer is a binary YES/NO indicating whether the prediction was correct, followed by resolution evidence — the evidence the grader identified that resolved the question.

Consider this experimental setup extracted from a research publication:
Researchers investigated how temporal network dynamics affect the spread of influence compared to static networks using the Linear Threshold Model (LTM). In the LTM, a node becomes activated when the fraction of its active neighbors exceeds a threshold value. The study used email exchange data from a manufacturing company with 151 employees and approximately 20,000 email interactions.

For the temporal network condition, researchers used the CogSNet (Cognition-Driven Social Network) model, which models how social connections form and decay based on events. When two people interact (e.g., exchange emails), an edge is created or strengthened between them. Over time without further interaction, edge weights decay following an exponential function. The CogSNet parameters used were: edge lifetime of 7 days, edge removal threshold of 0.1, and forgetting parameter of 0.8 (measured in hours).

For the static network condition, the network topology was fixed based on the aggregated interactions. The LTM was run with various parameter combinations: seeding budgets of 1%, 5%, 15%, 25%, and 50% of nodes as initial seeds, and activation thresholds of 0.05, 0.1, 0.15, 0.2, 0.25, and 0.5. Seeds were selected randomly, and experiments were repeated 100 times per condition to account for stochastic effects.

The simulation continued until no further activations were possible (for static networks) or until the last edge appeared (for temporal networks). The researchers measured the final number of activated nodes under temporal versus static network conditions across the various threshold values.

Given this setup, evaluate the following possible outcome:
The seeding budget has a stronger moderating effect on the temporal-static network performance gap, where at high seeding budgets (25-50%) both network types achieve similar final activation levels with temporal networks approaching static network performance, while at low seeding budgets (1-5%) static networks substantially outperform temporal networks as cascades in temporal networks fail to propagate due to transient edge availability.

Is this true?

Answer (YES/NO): NO